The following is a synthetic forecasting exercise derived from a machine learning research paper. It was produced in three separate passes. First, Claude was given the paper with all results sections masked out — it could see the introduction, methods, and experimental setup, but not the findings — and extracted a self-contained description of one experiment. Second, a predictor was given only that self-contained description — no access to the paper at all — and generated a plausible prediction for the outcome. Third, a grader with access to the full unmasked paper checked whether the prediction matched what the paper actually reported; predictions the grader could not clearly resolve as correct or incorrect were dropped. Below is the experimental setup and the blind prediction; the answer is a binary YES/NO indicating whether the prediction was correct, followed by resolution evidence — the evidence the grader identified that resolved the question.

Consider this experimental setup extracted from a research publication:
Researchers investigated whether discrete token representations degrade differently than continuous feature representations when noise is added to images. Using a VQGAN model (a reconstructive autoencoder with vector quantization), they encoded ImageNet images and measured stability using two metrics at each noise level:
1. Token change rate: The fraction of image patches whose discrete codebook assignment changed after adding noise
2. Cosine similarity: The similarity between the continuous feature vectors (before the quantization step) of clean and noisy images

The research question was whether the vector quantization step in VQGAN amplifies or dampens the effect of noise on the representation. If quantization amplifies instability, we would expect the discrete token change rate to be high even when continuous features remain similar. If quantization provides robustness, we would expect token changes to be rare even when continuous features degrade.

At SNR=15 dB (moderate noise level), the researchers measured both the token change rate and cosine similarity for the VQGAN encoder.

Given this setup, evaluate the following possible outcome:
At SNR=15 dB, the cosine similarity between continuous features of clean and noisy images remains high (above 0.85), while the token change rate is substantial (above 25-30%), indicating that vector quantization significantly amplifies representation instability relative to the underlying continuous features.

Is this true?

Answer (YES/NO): YES